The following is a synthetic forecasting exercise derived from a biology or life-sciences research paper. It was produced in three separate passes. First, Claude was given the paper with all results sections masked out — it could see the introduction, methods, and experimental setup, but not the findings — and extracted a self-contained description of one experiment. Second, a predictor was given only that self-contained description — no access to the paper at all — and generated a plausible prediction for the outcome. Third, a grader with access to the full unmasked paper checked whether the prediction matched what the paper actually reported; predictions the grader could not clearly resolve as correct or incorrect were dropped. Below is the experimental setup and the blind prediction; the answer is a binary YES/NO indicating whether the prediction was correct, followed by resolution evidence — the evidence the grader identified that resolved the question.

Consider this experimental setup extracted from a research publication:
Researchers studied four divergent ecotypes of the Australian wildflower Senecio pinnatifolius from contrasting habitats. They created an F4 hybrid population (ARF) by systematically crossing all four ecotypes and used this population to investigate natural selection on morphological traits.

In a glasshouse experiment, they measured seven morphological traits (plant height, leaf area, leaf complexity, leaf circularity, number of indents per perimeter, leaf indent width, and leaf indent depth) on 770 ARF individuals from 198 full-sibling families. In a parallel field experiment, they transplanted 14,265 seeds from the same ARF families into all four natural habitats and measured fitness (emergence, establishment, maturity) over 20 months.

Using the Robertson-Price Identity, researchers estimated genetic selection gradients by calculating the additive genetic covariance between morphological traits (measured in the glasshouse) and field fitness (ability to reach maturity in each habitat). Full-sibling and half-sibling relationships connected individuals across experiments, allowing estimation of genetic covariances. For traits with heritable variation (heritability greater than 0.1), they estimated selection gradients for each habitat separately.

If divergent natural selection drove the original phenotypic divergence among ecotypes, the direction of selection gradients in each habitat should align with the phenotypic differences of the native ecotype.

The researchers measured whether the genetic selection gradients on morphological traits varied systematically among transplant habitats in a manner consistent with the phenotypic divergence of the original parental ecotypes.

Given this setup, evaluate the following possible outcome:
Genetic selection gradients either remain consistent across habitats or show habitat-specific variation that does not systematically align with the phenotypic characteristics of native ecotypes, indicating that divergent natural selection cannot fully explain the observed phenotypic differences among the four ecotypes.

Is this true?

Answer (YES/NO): NO